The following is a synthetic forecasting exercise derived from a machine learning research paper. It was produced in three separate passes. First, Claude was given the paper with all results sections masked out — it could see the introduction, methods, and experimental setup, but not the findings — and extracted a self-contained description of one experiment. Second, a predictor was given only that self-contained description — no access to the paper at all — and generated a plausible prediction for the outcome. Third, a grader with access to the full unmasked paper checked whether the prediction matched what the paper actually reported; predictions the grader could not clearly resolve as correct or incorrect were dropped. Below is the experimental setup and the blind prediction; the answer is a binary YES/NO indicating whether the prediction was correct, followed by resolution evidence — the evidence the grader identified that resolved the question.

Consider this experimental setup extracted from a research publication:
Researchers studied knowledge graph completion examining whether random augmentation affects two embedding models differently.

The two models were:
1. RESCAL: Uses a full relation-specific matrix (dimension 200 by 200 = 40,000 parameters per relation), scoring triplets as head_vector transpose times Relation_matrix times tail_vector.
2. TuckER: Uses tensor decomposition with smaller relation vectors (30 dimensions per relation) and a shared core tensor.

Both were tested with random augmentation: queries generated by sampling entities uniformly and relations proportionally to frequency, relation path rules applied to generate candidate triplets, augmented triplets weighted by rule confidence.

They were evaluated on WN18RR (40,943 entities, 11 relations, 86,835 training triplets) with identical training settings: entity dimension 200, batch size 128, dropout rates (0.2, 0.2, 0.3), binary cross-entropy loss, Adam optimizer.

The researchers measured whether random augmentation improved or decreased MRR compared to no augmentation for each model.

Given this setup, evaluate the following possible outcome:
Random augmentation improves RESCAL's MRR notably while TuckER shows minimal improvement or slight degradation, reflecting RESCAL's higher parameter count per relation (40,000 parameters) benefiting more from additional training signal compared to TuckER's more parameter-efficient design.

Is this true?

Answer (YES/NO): NO